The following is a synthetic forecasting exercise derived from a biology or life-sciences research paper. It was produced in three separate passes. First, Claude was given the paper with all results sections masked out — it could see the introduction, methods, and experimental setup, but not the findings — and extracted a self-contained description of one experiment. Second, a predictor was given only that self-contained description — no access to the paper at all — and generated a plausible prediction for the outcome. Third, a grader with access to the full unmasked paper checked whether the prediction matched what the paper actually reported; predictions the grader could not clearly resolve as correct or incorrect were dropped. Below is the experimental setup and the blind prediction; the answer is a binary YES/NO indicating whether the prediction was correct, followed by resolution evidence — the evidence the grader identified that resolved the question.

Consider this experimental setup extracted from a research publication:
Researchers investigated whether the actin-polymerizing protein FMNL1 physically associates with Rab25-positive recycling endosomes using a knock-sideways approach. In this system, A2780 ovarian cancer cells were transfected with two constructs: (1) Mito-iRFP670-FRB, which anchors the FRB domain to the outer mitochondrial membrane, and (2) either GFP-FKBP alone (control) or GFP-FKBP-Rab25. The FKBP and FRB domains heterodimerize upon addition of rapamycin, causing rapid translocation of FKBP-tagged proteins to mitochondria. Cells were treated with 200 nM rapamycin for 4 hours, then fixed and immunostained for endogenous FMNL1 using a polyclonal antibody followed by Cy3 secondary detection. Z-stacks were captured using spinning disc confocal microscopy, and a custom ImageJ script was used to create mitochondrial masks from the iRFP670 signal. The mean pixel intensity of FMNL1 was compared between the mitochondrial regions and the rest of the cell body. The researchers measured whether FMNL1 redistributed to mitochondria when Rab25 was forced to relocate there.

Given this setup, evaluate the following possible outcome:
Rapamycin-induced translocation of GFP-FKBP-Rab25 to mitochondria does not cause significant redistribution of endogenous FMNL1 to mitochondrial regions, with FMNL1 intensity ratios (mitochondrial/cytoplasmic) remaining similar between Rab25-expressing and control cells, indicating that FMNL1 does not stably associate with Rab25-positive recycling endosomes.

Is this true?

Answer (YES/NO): NO